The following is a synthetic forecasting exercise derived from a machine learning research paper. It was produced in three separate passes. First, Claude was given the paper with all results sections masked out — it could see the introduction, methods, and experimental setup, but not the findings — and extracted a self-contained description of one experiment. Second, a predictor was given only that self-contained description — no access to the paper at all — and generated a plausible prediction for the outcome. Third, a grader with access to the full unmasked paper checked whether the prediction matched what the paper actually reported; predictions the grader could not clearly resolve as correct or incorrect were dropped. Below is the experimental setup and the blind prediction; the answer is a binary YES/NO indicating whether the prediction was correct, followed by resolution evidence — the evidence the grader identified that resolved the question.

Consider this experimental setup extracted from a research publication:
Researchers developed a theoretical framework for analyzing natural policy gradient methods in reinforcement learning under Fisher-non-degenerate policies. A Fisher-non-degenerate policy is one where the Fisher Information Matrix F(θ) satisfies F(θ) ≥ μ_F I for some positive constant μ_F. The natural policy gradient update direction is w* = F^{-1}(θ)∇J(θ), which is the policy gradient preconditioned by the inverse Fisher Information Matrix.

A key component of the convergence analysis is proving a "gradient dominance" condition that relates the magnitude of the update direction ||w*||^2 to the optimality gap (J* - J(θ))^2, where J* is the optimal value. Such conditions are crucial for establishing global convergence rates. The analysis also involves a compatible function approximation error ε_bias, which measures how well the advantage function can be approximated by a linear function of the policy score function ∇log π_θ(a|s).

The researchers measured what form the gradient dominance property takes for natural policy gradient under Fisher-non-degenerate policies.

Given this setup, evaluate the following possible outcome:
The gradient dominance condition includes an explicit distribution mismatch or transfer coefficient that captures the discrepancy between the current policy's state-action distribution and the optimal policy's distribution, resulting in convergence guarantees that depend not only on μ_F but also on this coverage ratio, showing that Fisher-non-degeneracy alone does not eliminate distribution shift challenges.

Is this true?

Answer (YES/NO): NO